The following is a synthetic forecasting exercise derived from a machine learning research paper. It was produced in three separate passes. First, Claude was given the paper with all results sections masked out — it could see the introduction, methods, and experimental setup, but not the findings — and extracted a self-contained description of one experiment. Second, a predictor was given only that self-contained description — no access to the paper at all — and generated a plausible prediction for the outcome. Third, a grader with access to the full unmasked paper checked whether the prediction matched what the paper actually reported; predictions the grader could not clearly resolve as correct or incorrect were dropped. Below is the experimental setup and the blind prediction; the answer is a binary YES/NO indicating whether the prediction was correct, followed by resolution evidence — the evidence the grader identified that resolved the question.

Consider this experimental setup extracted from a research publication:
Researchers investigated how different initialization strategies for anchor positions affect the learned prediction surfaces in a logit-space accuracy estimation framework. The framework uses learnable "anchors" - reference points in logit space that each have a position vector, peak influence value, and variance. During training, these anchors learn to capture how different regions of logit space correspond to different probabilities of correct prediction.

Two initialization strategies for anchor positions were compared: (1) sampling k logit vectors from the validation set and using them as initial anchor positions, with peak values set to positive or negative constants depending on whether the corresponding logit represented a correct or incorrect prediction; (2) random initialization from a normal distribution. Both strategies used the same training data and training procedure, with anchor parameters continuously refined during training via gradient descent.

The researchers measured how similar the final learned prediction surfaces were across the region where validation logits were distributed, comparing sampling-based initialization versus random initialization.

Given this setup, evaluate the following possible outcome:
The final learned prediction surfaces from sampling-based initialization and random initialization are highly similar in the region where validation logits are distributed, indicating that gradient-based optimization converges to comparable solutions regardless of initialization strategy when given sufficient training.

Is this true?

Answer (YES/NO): YES